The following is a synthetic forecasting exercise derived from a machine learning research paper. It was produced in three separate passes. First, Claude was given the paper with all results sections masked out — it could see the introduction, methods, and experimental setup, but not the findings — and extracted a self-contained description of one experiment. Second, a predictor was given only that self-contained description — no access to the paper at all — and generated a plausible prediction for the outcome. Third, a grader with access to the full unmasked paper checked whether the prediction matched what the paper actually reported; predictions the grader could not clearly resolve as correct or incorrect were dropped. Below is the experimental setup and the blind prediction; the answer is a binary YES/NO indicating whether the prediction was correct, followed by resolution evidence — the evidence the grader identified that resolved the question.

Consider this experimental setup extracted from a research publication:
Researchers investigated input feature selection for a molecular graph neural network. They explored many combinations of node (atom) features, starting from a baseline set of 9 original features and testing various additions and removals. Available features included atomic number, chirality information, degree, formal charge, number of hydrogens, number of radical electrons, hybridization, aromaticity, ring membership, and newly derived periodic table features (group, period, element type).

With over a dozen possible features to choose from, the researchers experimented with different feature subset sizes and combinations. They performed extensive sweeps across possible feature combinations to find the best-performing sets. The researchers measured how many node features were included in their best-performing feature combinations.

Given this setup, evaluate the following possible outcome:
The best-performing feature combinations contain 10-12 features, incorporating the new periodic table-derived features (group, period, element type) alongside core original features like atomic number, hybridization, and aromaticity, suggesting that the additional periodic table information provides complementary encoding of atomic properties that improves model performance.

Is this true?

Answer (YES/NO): NO